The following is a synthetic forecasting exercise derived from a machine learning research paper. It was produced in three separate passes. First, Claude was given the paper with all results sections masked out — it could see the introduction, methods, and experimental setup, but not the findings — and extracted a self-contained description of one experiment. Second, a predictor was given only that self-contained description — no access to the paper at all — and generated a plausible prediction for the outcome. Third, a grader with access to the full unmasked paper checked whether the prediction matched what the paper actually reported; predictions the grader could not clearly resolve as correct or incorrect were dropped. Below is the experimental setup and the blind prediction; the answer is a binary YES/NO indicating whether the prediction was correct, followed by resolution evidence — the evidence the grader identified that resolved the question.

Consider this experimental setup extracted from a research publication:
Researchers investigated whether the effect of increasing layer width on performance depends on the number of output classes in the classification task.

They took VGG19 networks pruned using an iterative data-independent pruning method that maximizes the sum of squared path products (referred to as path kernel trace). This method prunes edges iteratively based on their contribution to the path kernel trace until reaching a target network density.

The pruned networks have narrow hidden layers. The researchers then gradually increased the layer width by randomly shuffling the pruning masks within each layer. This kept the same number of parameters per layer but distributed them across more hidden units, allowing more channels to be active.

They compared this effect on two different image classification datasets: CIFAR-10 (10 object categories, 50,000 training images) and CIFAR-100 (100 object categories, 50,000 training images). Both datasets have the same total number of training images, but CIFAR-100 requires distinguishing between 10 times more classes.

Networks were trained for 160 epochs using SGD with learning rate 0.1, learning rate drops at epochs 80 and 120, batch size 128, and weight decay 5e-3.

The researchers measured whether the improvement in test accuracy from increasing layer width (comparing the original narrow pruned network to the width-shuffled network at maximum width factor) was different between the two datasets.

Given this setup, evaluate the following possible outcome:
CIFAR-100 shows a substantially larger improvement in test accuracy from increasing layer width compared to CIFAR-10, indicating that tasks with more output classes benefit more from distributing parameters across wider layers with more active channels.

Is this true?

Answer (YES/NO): YES